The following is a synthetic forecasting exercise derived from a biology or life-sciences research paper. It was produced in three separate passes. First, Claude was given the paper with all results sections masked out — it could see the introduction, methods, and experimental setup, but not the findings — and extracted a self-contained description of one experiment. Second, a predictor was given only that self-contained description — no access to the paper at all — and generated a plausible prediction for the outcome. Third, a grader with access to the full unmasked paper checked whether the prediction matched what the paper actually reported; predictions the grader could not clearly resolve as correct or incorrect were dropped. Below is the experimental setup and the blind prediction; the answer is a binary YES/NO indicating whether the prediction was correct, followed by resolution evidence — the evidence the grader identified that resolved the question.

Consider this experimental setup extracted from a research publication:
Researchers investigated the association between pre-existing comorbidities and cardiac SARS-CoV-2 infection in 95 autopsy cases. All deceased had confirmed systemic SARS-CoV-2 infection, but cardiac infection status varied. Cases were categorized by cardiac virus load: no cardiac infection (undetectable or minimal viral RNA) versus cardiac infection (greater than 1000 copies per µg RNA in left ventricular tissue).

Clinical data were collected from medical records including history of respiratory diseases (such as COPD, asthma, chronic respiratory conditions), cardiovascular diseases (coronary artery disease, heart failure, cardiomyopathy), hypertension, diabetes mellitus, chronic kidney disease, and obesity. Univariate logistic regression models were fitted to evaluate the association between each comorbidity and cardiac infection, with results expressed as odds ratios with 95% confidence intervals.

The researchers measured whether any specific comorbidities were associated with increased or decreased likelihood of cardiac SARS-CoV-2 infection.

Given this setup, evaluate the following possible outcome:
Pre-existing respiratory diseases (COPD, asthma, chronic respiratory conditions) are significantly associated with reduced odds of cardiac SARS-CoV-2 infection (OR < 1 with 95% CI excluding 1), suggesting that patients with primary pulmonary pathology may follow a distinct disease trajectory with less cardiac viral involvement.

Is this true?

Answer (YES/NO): NO